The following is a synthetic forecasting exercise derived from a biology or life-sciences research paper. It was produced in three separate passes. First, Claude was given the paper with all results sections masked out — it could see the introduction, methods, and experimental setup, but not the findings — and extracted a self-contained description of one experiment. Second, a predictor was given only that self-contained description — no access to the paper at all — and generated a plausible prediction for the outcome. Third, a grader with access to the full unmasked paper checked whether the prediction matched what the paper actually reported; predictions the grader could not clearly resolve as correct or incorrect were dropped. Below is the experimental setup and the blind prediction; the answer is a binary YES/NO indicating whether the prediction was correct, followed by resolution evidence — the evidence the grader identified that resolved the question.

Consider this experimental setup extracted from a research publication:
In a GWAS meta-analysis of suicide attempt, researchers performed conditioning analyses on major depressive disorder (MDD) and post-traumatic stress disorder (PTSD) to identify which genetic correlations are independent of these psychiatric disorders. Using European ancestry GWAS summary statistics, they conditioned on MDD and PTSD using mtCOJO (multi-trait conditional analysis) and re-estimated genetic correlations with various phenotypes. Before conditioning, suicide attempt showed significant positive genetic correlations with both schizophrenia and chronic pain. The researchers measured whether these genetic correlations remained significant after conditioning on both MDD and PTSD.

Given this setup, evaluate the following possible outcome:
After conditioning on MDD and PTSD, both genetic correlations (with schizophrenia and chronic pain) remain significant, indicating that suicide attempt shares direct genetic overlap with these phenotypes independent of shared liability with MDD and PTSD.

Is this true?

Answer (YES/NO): NO